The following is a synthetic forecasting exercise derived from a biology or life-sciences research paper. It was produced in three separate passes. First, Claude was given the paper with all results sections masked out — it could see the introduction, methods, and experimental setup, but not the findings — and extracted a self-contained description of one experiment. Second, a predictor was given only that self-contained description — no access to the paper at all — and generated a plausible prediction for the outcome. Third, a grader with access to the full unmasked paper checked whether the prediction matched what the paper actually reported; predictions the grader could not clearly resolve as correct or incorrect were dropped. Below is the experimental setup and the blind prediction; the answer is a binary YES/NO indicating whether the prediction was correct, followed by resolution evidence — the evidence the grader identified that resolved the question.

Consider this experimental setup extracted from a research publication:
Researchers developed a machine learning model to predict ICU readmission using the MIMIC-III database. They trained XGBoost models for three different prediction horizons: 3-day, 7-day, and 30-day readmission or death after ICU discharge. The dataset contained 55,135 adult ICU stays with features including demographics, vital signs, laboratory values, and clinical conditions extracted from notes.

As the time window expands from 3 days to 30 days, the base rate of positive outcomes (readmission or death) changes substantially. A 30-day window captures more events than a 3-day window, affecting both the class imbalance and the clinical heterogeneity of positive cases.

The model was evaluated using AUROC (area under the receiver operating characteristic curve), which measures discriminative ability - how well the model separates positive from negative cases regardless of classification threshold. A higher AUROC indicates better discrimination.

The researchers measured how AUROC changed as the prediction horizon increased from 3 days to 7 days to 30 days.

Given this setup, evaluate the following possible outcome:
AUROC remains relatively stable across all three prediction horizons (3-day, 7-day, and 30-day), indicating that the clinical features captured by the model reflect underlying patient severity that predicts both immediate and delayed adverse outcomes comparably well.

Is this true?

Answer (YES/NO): YES